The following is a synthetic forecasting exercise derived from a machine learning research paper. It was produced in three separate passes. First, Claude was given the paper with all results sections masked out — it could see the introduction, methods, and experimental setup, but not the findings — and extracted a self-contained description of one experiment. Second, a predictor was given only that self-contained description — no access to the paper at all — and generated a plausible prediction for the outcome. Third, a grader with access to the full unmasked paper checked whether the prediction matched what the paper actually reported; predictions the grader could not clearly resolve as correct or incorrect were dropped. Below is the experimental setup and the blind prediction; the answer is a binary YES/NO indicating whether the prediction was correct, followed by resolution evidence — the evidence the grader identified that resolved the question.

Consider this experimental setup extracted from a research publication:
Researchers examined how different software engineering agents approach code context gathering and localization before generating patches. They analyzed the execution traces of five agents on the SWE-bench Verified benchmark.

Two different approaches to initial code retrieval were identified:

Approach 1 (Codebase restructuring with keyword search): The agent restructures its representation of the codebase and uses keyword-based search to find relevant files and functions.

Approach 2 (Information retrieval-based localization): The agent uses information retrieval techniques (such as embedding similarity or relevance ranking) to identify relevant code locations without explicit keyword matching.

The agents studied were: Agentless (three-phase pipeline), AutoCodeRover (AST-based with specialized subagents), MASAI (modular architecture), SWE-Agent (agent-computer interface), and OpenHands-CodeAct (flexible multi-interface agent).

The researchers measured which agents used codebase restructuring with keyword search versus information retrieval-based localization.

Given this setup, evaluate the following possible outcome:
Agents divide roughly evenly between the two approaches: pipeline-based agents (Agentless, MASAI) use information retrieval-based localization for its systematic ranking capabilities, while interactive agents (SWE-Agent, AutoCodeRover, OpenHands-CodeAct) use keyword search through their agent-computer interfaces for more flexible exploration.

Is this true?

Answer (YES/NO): NO